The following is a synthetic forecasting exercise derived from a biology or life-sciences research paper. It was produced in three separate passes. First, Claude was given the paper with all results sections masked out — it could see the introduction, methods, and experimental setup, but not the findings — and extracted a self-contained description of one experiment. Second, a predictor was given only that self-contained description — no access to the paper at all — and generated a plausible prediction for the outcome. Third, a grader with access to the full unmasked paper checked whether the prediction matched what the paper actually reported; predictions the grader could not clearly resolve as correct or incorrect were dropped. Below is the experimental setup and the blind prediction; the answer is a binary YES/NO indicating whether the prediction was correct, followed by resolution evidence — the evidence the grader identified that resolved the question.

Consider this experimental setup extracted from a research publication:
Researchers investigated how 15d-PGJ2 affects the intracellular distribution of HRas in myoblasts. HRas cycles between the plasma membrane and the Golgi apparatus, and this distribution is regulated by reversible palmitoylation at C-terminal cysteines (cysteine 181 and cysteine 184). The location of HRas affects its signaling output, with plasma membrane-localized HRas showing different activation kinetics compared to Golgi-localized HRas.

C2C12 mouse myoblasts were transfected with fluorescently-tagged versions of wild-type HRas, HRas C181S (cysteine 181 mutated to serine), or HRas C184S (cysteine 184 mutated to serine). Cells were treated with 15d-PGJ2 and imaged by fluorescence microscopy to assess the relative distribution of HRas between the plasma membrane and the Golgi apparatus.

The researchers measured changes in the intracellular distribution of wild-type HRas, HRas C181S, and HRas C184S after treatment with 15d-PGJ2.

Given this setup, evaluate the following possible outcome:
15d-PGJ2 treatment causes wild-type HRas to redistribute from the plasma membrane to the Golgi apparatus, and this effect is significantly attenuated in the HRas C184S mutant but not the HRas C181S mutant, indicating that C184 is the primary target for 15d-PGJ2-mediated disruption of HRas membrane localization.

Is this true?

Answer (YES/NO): NO